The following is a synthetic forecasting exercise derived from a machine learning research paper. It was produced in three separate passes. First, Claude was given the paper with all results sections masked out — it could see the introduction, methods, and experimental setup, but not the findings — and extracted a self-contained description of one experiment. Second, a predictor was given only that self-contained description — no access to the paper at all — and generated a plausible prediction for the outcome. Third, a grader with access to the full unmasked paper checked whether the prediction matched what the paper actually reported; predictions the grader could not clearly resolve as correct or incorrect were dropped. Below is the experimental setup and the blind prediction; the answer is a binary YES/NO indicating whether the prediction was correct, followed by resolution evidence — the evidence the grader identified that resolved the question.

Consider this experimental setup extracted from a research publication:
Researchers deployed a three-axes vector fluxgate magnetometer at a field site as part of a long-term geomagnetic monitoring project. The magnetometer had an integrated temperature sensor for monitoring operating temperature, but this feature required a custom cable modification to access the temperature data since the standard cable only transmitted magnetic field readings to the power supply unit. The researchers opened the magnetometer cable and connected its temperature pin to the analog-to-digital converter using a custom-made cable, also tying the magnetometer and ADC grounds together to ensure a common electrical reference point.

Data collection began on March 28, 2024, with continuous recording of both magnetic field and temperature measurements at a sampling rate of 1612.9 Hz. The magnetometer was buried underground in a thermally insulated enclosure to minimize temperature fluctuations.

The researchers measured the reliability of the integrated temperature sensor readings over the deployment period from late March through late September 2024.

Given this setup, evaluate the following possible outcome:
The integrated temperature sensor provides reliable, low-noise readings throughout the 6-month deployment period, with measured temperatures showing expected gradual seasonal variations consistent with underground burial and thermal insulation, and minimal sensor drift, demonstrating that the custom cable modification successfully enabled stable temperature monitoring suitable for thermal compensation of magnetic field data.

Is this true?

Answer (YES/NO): NO